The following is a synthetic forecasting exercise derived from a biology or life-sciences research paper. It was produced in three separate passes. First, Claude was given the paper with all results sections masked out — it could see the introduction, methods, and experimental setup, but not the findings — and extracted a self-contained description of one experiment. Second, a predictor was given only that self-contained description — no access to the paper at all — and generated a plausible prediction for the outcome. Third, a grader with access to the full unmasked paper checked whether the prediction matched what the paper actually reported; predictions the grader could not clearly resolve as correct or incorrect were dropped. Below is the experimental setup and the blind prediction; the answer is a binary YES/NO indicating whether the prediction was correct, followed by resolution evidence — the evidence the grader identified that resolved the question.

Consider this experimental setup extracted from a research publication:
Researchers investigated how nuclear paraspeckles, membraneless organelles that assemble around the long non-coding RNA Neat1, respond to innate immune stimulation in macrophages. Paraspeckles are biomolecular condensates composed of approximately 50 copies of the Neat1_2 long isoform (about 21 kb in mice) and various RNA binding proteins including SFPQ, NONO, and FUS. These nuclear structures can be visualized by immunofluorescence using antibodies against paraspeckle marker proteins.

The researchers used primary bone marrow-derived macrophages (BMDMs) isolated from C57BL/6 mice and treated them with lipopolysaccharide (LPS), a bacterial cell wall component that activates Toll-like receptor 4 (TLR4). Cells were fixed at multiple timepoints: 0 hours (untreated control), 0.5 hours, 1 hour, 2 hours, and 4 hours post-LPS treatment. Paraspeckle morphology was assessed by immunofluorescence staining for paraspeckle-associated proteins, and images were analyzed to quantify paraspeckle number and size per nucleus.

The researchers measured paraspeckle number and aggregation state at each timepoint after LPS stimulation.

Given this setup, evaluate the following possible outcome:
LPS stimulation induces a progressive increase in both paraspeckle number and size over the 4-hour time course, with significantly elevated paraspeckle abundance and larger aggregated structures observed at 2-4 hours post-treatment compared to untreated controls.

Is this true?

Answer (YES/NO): NO